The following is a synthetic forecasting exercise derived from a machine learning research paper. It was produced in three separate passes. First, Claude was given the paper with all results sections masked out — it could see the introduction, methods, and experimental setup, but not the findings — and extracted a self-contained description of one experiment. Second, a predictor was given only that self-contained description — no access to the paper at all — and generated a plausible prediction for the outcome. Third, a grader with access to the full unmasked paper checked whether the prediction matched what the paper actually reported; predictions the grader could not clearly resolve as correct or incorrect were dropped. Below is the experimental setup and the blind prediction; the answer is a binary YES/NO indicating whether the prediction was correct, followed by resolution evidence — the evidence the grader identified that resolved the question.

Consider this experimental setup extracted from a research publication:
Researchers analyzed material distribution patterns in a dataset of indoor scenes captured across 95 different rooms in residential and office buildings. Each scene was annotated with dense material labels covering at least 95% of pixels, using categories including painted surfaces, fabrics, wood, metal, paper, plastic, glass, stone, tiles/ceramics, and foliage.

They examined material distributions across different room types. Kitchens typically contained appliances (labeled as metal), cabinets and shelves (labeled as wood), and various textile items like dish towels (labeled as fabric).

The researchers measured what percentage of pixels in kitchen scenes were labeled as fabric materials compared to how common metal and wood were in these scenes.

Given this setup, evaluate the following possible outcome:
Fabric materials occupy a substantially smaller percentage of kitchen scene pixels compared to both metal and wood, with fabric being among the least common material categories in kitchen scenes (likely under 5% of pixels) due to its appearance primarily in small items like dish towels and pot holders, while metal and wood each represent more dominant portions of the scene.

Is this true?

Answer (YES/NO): YES